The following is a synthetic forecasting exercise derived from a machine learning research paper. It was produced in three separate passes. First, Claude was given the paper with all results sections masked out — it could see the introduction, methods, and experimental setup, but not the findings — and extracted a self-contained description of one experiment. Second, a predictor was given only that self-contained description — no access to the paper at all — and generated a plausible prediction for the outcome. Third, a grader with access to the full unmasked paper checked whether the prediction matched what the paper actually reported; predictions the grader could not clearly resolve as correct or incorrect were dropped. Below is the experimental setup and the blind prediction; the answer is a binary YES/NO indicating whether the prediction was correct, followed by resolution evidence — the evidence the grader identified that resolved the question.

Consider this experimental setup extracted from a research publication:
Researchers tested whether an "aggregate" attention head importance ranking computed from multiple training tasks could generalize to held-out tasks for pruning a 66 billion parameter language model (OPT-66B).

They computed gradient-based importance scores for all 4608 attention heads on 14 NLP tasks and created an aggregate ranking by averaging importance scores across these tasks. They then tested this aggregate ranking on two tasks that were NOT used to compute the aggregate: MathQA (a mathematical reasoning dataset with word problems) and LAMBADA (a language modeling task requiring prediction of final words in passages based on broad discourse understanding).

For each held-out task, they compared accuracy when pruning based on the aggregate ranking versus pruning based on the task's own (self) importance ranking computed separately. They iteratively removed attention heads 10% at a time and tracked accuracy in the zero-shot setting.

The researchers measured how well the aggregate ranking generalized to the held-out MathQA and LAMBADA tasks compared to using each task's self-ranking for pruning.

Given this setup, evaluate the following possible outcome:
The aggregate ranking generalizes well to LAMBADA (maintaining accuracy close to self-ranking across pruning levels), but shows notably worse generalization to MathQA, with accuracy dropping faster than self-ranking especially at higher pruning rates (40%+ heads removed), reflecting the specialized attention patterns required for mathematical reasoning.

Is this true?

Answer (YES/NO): NO